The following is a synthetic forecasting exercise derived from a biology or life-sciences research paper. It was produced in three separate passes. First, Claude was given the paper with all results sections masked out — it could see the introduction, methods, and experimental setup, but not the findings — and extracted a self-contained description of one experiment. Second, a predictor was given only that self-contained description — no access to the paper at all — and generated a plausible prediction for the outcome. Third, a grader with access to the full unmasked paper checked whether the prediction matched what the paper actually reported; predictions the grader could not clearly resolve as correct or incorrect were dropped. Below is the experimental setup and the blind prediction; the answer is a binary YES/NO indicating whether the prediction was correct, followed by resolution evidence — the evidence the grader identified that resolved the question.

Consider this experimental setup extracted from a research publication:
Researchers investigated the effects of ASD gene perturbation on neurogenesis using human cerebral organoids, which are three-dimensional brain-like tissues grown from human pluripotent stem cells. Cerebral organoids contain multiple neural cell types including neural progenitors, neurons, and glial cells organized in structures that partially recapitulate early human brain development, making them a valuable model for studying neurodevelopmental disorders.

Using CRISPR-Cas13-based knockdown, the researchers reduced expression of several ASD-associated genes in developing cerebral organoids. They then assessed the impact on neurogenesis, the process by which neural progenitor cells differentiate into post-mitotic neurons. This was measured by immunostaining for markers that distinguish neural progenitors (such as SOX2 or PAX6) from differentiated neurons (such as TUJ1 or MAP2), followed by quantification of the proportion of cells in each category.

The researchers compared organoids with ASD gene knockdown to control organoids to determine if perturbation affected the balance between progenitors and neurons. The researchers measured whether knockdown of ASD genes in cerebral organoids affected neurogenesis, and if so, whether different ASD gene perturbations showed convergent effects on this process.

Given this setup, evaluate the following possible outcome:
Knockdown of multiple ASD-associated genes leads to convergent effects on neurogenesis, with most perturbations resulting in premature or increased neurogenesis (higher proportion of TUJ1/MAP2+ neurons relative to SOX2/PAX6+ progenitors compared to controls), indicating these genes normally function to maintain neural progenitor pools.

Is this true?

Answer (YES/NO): YES